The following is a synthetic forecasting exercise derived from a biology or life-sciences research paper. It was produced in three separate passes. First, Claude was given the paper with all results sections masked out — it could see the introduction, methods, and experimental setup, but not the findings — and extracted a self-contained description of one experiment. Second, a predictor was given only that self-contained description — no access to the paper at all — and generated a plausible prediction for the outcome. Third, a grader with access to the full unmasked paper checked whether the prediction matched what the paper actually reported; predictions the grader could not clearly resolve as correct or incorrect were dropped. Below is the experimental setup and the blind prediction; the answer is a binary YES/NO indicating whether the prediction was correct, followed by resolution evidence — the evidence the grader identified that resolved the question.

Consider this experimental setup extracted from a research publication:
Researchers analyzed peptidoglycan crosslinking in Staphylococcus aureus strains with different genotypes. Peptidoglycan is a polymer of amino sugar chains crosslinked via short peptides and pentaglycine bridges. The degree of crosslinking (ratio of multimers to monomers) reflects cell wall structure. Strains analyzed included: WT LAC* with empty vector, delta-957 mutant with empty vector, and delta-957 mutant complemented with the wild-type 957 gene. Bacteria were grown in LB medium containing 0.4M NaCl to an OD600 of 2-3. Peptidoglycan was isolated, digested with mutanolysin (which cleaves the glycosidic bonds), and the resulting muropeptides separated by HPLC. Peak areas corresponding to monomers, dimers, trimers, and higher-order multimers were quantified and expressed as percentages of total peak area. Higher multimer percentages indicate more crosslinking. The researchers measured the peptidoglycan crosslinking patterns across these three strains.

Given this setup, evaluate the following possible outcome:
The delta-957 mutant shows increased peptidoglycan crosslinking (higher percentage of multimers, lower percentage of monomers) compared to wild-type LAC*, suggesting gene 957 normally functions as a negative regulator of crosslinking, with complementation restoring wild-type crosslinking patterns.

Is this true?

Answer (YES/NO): NO